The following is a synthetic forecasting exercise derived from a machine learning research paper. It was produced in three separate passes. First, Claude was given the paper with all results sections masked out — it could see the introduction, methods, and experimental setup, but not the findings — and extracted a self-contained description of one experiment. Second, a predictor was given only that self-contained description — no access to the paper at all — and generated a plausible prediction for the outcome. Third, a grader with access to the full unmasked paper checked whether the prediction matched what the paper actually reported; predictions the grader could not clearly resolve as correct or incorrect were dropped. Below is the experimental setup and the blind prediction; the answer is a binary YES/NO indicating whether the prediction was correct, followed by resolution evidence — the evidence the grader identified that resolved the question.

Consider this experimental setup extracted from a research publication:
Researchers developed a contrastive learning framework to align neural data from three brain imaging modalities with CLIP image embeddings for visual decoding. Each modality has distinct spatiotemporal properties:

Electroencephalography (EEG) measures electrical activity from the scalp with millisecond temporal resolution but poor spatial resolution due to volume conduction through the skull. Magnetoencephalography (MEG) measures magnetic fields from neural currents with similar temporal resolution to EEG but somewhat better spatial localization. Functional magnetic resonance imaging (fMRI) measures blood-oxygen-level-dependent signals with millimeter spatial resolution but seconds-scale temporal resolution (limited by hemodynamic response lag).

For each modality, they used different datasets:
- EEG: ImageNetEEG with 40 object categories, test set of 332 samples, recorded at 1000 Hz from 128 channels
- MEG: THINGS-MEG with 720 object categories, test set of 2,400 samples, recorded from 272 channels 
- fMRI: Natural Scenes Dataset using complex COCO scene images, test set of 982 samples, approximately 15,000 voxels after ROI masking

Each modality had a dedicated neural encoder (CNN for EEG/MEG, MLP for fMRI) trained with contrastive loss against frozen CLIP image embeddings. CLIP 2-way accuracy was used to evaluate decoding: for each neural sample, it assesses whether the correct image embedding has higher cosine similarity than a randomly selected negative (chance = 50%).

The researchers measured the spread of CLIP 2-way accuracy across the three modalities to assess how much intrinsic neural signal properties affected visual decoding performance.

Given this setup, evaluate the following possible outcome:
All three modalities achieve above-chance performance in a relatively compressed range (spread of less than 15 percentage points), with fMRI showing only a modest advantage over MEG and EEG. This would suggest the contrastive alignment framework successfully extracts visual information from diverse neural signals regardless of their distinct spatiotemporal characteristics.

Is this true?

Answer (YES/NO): NO